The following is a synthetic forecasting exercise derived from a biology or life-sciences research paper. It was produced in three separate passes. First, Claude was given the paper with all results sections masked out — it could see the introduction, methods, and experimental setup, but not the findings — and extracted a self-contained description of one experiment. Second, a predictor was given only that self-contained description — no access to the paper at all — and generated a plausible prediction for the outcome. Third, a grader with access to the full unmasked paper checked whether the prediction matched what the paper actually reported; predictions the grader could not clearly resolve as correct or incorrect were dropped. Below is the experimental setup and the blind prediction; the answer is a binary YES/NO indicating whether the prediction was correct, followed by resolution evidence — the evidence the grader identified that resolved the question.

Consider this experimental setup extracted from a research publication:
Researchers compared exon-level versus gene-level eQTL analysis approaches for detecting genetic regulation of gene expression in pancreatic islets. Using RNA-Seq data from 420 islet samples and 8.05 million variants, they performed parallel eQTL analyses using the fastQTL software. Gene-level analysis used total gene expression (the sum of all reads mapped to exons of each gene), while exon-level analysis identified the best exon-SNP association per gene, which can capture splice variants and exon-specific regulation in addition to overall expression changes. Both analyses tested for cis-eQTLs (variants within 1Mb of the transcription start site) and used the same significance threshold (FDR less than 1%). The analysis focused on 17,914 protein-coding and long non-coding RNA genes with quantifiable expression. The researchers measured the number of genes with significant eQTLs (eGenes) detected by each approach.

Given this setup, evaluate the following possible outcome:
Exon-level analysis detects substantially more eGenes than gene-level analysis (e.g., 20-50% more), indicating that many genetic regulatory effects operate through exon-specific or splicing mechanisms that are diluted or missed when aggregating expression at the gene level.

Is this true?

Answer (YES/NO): YES